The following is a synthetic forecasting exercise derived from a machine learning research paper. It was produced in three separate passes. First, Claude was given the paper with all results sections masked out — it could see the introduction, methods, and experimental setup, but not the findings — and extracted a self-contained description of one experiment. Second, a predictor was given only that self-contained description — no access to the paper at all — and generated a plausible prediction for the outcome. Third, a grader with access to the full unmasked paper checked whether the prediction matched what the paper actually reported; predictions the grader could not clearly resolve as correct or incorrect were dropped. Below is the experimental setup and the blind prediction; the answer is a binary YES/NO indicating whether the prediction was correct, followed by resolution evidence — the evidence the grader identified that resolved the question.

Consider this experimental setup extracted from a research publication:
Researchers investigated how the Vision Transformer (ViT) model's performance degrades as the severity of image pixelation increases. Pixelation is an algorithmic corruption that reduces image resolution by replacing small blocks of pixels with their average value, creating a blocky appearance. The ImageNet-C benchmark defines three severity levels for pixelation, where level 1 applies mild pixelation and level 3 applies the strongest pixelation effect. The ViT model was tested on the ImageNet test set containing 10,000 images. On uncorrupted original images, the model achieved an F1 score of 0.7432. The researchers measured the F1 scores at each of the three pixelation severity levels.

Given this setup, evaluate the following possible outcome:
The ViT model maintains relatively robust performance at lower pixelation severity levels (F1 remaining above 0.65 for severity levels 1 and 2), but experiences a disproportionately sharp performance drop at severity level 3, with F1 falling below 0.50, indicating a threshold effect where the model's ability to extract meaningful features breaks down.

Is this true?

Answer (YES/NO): NO